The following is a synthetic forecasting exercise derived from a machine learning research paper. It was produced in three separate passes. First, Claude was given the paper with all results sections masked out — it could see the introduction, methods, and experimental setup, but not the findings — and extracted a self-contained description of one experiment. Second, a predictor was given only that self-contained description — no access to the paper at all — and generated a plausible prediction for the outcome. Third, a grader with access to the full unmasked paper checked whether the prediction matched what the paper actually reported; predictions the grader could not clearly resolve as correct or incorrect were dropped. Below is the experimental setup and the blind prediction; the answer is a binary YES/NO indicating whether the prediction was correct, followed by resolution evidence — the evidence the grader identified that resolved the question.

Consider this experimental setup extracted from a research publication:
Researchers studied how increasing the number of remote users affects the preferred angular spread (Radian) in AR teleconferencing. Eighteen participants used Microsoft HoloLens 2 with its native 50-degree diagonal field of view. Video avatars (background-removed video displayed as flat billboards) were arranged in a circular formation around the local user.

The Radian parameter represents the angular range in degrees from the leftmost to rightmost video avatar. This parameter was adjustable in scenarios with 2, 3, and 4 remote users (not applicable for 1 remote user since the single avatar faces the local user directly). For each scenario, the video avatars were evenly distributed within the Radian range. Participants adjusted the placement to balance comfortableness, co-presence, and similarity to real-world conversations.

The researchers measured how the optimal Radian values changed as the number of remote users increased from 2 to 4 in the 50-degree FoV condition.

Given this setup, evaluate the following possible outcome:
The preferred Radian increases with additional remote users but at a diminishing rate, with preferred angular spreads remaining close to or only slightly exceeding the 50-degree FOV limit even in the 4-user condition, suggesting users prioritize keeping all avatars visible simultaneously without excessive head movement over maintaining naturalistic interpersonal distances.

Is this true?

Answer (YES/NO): NO